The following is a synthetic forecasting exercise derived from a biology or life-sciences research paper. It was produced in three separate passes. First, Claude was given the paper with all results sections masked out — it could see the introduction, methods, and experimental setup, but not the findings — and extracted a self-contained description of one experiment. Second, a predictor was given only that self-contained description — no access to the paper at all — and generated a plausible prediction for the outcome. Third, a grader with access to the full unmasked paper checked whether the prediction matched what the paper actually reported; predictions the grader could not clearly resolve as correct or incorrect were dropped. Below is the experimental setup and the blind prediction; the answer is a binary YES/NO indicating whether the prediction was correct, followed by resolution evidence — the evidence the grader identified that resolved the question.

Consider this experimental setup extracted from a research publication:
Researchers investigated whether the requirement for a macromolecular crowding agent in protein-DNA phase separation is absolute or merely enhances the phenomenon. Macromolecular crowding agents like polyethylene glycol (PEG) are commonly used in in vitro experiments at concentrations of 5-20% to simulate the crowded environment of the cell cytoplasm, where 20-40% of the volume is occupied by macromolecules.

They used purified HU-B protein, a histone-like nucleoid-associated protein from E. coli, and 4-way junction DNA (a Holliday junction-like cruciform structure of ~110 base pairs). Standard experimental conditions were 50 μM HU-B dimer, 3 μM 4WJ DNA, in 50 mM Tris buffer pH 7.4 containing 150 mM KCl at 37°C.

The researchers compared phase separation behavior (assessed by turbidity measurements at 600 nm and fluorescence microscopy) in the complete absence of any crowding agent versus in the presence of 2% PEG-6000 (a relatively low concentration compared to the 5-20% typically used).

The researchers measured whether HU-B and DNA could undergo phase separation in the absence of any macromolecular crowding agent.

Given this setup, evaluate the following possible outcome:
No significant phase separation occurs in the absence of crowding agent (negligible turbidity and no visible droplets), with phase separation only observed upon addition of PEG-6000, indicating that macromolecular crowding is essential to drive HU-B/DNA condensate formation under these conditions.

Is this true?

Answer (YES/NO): NO